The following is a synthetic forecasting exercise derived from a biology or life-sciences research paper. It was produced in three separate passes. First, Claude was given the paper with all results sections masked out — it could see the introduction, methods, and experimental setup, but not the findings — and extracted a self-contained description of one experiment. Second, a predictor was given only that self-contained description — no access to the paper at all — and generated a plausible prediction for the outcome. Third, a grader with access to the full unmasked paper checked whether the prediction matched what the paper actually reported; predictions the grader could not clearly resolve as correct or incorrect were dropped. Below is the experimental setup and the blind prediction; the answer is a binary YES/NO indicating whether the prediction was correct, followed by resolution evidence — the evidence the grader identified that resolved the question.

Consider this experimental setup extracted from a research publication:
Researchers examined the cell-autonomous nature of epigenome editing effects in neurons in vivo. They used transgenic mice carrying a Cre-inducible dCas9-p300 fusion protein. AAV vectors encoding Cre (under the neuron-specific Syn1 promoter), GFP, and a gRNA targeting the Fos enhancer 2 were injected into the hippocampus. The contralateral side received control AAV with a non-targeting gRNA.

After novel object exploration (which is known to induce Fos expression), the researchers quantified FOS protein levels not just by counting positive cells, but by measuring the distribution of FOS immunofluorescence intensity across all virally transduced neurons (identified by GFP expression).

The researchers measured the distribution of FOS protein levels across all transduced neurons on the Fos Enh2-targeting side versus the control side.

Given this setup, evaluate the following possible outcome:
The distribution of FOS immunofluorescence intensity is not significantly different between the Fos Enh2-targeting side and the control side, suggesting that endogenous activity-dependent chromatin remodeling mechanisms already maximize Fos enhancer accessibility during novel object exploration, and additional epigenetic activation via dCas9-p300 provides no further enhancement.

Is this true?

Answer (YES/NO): NO